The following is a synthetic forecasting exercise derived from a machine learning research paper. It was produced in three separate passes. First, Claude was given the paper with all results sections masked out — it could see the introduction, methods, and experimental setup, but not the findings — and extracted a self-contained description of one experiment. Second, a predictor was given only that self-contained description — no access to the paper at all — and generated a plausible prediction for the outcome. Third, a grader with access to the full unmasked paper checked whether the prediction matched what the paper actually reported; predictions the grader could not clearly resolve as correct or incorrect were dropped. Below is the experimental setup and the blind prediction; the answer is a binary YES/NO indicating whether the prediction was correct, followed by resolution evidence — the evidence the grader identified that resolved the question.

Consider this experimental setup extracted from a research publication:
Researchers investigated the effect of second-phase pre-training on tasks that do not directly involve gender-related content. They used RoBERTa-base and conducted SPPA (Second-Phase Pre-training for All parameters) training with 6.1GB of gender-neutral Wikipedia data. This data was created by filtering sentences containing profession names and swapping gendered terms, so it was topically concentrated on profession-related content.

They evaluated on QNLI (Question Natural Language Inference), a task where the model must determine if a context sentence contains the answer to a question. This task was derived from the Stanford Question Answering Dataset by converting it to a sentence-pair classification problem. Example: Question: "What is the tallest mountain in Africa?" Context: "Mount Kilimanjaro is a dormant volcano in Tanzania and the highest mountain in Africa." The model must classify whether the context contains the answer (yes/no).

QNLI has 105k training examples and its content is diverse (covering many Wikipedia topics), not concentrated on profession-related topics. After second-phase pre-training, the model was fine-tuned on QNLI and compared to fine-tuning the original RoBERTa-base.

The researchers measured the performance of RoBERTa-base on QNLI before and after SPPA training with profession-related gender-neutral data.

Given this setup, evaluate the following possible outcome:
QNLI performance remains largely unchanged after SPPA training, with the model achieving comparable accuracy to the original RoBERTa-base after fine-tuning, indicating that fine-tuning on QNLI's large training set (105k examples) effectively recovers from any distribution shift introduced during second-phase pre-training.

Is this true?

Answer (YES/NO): YES